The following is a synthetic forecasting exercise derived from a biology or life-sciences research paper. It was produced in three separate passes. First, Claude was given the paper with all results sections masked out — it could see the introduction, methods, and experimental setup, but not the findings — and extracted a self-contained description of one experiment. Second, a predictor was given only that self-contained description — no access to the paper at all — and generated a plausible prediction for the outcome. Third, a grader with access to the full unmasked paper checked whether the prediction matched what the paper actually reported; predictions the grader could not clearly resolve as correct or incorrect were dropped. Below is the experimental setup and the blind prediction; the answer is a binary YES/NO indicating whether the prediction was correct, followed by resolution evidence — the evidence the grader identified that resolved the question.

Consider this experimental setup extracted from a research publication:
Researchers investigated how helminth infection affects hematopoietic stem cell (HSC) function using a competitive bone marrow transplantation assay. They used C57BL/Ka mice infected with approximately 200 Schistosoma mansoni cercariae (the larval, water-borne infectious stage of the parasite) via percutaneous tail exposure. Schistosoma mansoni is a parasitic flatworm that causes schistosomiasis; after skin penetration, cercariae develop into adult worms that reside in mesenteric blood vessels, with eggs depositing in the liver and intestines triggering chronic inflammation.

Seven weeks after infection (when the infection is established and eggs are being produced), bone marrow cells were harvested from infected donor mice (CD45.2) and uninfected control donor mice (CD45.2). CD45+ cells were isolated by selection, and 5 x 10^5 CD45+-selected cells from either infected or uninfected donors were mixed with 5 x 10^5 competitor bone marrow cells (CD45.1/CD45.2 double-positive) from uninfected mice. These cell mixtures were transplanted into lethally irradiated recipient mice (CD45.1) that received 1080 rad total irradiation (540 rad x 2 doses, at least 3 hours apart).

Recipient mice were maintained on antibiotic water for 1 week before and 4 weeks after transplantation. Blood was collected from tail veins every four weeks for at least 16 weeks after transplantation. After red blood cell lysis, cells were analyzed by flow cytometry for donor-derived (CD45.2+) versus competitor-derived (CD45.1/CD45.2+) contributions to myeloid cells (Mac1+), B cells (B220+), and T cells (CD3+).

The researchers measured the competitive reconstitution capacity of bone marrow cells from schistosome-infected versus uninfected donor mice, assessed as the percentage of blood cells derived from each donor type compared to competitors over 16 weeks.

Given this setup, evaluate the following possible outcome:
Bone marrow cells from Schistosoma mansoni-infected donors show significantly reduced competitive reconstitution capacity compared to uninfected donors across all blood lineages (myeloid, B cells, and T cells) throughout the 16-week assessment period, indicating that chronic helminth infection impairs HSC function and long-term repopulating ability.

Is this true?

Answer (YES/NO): NO